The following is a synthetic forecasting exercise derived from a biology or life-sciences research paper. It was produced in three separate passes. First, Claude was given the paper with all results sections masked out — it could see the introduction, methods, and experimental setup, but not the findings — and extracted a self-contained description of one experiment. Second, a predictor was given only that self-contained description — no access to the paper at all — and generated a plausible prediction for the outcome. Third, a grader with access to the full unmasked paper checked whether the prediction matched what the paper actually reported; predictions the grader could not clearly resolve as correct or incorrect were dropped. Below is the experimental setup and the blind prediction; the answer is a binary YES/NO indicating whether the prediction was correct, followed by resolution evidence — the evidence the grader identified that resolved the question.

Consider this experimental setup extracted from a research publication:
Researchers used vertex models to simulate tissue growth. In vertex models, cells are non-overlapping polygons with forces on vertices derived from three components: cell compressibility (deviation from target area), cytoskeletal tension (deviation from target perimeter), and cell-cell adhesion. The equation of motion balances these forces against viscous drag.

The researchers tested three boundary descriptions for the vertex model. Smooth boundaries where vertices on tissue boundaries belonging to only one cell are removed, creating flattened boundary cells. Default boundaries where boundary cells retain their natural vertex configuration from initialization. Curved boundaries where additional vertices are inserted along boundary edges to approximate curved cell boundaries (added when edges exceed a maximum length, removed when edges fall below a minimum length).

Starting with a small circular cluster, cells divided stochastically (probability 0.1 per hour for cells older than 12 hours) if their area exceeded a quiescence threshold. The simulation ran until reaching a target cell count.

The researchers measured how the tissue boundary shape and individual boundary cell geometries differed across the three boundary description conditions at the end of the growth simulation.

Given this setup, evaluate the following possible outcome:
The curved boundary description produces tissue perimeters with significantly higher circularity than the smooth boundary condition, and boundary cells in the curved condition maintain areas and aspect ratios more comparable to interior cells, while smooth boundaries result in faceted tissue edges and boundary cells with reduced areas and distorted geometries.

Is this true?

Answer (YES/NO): NO